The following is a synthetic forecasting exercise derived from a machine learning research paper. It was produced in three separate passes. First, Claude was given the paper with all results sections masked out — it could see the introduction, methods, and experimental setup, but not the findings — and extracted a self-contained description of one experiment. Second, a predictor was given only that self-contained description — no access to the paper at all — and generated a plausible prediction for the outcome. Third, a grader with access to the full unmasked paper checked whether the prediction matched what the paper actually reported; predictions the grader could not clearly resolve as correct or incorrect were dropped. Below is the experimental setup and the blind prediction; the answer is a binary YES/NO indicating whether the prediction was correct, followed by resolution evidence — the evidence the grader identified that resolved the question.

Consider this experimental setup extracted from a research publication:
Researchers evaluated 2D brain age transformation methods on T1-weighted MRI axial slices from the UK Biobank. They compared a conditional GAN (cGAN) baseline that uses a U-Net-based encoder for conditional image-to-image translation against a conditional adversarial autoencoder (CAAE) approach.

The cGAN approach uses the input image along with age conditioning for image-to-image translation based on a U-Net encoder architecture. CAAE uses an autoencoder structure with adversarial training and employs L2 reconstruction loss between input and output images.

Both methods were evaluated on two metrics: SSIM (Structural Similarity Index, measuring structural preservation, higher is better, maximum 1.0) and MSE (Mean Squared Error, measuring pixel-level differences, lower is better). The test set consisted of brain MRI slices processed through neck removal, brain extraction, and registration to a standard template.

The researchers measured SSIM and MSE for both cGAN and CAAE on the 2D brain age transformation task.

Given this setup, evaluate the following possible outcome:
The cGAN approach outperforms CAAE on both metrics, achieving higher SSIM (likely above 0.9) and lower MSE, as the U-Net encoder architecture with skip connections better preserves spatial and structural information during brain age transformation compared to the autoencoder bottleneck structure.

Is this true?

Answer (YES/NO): YES